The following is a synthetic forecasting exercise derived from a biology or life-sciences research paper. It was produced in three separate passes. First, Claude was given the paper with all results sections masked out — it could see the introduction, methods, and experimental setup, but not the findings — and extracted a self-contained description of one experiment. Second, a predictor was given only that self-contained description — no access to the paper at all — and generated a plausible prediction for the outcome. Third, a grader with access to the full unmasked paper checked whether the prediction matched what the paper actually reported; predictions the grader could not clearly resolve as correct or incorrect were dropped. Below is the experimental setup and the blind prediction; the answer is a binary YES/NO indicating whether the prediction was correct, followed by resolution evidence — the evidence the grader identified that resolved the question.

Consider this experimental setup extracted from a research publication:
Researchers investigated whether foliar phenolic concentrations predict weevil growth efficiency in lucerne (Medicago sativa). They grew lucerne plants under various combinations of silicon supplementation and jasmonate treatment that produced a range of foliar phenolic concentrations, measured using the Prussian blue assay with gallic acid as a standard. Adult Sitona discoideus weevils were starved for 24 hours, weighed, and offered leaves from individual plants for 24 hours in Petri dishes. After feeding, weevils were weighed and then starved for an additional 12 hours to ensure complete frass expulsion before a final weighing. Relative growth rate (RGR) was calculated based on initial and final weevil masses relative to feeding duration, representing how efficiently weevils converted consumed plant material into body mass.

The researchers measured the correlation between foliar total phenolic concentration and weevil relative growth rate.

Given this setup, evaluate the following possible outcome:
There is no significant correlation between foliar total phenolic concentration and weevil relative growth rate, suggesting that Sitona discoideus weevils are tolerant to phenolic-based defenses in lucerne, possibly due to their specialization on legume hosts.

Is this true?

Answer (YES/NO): YES